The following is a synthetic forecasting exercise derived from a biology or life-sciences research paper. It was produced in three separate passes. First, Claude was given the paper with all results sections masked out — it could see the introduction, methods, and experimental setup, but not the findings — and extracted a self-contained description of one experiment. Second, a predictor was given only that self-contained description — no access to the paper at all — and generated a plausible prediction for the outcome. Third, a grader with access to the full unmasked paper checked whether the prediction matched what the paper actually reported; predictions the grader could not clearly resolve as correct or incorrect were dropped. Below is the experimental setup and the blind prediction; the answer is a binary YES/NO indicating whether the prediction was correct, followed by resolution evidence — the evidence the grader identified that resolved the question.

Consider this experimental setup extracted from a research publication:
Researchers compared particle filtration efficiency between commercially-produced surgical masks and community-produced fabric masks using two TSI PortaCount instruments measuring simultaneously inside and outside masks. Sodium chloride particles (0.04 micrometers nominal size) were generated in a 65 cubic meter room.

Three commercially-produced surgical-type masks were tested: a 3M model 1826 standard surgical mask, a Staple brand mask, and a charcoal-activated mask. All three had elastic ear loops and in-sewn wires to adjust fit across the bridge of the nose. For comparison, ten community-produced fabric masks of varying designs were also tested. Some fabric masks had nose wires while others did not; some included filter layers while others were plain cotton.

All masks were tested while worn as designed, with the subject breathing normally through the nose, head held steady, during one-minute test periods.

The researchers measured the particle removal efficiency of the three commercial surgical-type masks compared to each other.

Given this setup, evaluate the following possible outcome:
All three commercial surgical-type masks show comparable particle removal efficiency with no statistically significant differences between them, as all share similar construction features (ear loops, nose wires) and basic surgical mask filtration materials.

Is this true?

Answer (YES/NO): NO